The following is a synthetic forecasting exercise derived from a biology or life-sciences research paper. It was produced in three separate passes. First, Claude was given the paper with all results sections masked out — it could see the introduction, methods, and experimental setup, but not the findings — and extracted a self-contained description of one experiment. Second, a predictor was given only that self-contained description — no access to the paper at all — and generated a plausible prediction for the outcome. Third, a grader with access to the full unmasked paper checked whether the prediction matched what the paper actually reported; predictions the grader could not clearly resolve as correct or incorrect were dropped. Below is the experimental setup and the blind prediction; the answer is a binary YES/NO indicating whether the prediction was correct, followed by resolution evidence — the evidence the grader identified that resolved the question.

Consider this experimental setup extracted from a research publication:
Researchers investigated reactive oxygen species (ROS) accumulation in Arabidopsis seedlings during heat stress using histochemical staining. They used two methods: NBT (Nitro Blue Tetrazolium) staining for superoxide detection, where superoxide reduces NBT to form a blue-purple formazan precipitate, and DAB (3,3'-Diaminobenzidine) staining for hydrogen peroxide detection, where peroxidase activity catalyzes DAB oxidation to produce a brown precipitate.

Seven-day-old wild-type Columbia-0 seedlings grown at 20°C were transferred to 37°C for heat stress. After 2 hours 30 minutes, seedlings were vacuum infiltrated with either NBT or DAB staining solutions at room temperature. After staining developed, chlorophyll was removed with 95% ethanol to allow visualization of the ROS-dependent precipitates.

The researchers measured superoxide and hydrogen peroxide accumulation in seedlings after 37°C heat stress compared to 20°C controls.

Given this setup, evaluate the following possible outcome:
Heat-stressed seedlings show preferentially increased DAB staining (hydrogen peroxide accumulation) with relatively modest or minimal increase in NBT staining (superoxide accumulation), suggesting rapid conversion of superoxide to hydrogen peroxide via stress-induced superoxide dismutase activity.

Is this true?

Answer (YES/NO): NO